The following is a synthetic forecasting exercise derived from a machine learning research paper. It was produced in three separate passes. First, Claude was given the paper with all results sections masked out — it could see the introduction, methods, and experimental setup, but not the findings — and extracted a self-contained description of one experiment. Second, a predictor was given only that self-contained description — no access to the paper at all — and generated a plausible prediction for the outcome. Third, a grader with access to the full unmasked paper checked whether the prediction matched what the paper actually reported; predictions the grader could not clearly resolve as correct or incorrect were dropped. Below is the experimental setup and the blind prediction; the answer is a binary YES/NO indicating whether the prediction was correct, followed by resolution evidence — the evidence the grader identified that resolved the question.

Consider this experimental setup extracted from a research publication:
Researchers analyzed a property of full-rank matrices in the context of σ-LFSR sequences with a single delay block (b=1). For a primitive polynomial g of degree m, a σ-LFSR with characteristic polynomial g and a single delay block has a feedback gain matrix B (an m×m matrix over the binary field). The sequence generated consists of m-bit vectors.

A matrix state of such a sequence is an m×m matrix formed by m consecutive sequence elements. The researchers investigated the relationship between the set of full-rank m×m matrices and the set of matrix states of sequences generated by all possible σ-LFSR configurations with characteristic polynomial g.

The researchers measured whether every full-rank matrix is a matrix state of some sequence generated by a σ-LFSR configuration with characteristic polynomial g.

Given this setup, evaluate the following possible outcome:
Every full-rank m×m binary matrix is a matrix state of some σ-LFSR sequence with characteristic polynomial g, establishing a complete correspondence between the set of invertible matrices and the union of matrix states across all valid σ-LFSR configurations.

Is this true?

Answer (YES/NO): YES